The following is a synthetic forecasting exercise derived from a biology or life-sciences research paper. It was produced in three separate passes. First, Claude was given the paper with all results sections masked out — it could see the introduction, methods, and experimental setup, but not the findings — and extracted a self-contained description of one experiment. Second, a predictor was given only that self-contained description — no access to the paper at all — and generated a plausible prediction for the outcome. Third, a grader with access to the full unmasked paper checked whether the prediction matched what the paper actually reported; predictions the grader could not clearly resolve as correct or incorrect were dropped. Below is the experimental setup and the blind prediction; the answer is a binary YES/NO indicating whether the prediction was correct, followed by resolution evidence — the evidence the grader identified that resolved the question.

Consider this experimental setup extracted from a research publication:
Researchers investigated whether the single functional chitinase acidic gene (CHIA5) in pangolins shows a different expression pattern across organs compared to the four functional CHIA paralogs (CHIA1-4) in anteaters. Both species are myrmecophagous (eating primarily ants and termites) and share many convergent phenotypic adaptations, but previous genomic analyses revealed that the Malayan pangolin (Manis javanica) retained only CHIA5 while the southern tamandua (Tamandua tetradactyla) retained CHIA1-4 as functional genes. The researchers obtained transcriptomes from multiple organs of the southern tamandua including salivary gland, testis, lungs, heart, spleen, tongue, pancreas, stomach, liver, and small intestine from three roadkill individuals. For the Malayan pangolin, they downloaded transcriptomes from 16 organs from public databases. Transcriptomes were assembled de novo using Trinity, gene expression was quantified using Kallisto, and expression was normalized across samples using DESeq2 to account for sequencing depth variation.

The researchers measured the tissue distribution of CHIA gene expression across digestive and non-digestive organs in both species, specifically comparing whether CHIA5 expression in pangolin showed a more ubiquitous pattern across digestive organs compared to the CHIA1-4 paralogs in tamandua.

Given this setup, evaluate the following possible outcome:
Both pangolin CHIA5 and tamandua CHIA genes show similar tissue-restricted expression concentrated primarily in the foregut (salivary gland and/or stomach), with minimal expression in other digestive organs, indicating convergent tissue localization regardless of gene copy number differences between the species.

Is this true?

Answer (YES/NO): NO